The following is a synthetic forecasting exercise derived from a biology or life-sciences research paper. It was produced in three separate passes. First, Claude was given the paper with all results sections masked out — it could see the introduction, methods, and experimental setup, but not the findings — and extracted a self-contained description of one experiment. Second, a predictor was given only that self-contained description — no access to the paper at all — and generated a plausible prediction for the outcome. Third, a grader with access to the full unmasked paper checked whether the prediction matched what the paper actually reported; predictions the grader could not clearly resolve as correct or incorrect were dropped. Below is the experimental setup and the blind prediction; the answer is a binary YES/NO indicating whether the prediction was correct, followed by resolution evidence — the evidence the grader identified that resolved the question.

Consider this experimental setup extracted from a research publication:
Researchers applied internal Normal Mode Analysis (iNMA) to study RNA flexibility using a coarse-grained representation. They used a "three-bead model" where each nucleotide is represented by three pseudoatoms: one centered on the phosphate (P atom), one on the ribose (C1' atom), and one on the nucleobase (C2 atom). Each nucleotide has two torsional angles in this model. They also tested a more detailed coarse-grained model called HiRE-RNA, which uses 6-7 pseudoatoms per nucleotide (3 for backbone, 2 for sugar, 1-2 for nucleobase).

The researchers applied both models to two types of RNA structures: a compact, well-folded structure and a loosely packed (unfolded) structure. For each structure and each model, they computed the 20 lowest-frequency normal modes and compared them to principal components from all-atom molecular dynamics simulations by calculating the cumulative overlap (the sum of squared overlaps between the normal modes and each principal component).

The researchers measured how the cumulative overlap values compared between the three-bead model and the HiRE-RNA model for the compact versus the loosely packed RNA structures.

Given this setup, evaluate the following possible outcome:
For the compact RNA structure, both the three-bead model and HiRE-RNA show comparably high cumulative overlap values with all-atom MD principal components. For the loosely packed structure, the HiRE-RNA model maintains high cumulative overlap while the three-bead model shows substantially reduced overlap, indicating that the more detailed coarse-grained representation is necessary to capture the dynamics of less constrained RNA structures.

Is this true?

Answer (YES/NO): NO